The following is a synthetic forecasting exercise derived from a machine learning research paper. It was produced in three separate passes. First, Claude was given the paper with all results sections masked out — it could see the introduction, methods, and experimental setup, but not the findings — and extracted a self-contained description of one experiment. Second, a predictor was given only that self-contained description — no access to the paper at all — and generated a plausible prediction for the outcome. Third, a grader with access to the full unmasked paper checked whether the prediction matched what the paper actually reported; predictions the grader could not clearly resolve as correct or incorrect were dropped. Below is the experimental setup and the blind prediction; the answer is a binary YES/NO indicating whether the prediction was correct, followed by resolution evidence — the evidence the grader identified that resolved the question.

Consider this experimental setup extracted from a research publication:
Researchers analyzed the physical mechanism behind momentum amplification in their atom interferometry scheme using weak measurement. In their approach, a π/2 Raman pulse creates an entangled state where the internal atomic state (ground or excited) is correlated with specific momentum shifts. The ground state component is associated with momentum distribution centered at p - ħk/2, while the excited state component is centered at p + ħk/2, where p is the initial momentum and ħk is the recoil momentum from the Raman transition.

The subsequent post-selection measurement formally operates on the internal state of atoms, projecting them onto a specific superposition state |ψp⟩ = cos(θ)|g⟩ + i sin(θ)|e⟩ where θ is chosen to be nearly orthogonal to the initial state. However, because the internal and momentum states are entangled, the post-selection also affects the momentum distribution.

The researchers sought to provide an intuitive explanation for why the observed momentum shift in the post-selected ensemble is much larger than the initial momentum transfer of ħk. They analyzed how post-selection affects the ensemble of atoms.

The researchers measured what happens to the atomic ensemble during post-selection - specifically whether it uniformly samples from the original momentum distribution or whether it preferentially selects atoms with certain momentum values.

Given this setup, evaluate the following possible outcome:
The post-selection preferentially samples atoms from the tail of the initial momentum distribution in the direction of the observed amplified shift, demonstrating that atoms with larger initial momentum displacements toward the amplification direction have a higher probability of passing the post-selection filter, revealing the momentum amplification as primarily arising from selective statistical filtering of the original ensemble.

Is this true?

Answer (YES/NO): YES